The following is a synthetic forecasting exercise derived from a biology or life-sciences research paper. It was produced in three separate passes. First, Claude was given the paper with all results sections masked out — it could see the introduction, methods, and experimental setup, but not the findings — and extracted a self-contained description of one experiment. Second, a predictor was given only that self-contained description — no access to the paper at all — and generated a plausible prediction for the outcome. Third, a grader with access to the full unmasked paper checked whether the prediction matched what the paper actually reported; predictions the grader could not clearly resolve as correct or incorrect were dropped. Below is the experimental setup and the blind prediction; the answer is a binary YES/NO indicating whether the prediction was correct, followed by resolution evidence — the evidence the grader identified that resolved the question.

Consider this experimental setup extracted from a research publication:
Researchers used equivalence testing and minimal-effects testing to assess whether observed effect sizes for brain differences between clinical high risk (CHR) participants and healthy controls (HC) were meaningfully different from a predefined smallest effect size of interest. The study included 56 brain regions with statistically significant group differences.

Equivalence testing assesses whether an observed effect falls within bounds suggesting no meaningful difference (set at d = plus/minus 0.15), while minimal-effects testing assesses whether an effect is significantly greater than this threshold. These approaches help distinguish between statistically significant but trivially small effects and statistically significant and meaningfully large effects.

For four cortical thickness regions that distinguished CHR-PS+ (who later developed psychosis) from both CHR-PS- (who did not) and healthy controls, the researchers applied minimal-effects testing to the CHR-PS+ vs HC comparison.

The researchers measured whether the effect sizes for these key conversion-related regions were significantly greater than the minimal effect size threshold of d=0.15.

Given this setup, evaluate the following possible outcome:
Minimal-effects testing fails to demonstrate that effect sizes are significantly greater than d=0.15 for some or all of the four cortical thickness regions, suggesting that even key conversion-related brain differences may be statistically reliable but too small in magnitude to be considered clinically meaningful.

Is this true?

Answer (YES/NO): NO